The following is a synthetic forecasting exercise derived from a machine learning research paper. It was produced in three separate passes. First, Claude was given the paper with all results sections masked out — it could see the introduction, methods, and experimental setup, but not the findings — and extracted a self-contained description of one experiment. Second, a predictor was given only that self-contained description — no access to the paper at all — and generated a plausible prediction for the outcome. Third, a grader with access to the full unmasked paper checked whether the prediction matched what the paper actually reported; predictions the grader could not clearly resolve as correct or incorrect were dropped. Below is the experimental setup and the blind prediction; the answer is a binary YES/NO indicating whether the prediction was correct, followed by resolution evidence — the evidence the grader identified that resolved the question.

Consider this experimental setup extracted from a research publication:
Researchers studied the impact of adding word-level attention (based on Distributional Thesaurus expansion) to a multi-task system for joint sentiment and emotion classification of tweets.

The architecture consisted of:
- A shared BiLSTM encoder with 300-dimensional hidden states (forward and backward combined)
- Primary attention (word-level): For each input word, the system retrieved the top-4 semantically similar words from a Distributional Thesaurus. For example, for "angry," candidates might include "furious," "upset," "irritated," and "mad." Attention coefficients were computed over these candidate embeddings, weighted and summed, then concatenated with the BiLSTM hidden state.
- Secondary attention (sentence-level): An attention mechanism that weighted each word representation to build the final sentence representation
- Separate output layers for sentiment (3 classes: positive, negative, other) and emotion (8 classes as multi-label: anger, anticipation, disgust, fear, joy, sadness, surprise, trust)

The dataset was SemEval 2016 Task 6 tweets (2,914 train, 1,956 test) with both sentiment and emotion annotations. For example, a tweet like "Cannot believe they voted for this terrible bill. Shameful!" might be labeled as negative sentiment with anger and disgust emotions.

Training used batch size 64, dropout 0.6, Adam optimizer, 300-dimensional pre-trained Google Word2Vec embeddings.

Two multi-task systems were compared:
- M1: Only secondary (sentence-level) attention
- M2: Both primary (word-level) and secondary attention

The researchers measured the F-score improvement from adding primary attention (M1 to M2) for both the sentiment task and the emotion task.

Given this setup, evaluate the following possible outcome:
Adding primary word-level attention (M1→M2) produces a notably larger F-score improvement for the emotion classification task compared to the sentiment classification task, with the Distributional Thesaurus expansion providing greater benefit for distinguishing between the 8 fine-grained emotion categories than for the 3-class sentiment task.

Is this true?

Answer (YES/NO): YES